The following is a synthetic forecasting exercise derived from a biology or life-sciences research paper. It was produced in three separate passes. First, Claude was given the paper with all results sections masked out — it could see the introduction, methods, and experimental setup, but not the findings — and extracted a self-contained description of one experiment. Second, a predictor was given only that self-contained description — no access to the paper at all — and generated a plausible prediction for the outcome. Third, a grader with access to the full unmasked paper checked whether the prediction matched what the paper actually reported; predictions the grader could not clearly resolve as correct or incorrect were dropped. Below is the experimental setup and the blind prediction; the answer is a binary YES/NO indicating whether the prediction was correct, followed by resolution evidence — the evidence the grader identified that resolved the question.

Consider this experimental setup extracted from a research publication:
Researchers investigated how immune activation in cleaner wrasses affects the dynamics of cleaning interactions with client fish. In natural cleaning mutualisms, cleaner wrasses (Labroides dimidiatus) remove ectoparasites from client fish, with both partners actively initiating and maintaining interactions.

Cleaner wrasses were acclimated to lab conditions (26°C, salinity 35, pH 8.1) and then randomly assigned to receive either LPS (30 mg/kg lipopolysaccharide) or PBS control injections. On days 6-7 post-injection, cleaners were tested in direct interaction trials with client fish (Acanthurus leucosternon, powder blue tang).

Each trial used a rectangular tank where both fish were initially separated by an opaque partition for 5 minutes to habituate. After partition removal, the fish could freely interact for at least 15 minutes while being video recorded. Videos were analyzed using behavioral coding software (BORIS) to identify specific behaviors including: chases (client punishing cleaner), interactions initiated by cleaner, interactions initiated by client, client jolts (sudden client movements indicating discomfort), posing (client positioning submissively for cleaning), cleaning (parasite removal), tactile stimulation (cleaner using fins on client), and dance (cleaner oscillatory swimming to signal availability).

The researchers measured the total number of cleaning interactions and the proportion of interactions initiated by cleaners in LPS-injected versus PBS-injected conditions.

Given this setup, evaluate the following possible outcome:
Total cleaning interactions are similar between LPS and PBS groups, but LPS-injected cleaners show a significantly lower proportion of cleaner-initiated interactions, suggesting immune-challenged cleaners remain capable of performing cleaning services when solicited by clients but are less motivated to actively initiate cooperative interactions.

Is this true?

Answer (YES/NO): NO